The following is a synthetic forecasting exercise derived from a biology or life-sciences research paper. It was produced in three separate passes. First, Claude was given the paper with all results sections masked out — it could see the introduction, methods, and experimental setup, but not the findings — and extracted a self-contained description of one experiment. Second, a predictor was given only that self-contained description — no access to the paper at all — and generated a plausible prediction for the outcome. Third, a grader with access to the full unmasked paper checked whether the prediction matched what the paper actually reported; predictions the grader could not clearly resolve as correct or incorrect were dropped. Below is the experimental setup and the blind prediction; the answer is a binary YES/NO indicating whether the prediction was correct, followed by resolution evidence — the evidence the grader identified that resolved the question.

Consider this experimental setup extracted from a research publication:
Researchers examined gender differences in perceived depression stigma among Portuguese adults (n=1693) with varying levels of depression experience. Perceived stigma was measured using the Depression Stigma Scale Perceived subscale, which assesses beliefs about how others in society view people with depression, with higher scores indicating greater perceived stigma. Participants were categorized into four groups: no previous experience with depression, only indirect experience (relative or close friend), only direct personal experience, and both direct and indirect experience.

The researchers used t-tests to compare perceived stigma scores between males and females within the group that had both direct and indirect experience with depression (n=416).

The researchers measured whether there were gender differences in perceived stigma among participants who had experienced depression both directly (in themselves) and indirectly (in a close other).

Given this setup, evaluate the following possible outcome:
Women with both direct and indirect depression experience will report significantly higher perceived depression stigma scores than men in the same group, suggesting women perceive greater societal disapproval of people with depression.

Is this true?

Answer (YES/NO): YES